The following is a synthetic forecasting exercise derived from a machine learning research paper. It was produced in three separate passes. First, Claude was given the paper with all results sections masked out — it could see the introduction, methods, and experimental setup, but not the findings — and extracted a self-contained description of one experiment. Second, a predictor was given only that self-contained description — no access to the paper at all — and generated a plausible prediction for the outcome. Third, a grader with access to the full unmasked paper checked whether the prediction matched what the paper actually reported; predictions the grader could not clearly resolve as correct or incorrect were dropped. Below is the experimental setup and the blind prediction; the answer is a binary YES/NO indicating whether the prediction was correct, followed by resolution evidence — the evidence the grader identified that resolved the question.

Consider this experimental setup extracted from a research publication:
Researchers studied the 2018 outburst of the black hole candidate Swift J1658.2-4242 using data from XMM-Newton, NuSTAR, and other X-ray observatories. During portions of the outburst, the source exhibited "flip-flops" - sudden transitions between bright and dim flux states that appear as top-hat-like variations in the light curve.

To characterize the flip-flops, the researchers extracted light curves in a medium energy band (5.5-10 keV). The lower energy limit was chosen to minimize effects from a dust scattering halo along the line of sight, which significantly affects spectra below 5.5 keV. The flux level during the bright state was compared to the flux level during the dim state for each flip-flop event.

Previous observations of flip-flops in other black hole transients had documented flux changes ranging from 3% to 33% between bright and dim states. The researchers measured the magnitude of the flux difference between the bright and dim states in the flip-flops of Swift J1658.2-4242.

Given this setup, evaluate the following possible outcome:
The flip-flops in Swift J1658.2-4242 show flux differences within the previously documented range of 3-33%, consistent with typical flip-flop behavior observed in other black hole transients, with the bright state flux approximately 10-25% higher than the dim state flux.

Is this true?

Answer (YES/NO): NO